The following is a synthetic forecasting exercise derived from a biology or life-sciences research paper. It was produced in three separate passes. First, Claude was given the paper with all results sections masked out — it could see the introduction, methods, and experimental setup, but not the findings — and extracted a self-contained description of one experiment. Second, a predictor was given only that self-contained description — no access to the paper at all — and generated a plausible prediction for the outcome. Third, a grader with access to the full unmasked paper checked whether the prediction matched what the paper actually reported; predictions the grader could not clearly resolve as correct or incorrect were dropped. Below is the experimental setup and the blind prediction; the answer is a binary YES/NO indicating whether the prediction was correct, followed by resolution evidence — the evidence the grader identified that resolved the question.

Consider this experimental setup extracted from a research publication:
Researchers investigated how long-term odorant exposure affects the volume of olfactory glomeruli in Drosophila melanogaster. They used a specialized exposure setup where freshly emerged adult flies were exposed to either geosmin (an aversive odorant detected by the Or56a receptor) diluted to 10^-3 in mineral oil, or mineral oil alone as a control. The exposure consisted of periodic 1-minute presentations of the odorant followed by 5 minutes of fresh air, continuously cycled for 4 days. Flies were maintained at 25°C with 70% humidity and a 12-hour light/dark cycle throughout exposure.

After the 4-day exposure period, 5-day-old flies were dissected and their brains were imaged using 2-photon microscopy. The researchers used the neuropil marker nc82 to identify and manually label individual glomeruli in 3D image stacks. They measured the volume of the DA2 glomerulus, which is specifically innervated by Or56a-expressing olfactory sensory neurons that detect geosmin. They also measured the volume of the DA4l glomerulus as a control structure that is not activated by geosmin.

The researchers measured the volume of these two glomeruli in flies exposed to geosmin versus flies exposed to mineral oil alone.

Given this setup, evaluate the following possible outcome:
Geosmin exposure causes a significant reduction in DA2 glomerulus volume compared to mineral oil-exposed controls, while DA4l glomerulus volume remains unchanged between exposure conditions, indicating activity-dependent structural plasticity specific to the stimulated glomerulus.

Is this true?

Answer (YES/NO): NO